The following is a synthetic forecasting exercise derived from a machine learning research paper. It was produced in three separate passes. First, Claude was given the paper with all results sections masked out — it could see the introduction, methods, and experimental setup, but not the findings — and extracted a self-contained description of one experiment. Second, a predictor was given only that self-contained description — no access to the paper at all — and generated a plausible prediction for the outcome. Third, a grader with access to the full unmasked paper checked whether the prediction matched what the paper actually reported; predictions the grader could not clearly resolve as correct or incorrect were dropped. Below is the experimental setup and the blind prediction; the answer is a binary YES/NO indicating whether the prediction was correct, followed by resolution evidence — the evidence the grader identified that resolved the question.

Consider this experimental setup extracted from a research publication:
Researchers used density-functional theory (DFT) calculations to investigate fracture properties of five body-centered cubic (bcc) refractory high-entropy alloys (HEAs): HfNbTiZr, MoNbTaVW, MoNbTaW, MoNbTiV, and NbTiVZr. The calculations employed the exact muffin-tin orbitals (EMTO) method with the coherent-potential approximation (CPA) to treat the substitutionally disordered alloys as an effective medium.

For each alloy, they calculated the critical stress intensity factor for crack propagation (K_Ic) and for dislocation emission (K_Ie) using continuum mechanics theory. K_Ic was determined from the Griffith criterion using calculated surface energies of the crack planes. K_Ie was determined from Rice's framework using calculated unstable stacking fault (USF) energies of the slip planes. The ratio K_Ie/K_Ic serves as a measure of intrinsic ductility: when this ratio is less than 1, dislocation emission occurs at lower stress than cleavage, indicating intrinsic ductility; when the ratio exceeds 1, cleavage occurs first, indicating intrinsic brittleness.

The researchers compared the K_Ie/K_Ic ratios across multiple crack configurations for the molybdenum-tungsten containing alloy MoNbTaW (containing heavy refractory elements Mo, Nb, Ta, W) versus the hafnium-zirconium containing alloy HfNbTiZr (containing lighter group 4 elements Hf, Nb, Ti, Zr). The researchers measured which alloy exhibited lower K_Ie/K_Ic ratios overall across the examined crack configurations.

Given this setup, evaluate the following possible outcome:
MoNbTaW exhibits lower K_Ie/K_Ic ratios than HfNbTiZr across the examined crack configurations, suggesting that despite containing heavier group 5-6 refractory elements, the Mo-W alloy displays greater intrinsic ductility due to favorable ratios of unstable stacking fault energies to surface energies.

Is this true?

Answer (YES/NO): NO